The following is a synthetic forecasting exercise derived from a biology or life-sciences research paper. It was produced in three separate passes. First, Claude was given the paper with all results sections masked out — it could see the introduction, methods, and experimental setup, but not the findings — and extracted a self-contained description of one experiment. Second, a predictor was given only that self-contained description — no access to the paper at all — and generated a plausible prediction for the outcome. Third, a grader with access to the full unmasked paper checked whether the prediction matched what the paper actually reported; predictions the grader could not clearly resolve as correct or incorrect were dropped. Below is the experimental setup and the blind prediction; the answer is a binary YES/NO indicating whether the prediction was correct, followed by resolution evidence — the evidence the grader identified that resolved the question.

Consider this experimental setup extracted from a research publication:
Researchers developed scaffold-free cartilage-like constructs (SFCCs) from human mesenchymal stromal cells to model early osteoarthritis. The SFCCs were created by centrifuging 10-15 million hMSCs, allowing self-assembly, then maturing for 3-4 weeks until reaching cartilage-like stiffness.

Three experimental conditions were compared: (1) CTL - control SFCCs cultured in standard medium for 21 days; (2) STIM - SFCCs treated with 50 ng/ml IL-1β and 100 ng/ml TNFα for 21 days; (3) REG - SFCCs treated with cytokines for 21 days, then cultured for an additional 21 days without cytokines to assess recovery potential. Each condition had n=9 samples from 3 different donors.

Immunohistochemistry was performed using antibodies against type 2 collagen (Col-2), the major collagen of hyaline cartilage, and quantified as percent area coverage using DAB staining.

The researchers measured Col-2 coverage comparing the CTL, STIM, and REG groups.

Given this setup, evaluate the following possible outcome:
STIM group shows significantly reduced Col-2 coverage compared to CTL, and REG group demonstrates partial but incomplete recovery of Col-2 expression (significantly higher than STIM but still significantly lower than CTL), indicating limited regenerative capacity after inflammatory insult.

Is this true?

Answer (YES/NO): NO